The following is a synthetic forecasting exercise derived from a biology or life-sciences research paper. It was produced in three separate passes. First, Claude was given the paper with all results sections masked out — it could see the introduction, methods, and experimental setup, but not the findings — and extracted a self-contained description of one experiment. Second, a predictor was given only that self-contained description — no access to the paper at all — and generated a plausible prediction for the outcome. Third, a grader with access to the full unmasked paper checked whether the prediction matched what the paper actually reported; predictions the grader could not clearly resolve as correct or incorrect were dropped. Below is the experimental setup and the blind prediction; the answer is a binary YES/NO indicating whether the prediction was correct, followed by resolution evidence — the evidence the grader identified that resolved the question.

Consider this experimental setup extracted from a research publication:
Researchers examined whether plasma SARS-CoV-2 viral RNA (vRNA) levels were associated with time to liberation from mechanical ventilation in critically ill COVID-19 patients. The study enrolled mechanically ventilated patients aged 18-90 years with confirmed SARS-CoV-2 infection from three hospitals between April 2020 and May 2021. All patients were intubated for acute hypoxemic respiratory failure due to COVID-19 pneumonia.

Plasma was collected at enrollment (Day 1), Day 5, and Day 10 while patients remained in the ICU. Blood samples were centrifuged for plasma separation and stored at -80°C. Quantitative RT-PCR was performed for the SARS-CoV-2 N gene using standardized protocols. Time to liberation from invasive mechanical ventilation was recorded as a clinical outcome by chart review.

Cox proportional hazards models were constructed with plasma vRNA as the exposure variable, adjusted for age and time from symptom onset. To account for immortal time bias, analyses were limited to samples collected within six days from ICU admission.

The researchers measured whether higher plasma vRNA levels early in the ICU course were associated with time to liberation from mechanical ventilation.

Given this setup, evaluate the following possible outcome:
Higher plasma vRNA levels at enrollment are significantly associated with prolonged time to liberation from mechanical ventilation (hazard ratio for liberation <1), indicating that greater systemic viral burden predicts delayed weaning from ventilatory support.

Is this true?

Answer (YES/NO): NO